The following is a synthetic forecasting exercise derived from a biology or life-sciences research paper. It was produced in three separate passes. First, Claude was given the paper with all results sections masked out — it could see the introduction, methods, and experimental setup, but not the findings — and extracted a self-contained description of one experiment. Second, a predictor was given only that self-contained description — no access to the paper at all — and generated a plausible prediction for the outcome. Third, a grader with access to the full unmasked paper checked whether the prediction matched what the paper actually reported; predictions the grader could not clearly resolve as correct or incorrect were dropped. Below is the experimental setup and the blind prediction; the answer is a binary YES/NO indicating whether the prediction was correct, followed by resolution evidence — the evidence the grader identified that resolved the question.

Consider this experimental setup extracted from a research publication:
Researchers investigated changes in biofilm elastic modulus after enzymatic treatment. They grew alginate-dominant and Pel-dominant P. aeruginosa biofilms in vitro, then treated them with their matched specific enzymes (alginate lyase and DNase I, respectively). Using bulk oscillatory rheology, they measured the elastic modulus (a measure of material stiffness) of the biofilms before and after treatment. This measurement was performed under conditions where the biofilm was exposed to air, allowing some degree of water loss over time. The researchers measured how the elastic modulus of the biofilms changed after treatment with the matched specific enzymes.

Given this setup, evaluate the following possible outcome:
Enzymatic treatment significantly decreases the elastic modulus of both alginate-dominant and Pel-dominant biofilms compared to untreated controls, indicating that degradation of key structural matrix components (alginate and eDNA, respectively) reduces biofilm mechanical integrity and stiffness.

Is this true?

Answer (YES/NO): NO